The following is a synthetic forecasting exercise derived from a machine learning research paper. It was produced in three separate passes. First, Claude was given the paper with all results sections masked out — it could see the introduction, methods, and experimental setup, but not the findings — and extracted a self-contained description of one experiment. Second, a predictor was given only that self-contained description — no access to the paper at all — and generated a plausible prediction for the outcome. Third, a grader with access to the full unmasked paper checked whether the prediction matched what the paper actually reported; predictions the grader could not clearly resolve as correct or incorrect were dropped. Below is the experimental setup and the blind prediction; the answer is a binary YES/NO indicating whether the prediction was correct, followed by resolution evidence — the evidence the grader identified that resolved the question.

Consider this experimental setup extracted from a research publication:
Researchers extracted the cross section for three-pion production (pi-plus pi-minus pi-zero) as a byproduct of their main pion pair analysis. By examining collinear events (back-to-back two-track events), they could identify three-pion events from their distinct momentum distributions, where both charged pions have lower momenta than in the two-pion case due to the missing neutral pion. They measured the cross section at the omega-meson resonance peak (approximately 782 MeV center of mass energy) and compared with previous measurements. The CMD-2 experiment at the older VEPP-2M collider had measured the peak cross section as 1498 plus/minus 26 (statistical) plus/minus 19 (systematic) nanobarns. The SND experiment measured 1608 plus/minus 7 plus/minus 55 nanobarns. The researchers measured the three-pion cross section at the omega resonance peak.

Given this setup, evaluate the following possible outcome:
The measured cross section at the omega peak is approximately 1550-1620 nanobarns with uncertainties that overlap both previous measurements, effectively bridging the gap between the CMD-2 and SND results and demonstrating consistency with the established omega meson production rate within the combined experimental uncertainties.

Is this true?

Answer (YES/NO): NO